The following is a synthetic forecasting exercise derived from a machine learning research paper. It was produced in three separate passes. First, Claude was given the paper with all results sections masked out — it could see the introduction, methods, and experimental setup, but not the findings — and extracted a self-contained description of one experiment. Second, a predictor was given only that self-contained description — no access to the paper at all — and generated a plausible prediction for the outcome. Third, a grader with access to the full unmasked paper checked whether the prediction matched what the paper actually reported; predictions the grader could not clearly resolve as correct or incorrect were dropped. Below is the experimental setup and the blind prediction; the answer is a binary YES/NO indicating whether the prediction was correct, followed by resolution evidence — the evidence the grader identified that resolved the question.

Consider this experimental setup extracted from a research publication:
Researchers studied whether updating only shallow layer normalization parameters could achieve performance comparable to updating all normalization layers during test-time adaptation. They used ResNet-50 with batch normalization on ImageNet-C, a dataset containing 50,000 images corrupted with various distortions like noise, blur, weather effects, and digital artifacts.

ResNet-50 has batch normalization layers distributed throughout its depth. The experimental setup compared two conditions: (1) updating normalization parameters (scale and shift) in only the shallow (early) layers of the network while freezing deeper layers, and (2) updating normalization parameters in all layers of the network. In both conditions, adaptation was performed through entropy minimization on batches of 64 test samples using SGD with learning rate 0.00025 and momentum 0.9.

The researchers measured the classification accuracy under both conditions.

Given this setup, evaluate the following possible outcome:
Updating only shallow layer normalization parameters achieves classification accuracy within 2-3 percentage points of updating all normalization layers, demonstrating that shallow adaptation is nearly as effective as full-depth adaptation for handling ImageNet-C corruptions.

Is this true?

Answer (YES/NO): YES